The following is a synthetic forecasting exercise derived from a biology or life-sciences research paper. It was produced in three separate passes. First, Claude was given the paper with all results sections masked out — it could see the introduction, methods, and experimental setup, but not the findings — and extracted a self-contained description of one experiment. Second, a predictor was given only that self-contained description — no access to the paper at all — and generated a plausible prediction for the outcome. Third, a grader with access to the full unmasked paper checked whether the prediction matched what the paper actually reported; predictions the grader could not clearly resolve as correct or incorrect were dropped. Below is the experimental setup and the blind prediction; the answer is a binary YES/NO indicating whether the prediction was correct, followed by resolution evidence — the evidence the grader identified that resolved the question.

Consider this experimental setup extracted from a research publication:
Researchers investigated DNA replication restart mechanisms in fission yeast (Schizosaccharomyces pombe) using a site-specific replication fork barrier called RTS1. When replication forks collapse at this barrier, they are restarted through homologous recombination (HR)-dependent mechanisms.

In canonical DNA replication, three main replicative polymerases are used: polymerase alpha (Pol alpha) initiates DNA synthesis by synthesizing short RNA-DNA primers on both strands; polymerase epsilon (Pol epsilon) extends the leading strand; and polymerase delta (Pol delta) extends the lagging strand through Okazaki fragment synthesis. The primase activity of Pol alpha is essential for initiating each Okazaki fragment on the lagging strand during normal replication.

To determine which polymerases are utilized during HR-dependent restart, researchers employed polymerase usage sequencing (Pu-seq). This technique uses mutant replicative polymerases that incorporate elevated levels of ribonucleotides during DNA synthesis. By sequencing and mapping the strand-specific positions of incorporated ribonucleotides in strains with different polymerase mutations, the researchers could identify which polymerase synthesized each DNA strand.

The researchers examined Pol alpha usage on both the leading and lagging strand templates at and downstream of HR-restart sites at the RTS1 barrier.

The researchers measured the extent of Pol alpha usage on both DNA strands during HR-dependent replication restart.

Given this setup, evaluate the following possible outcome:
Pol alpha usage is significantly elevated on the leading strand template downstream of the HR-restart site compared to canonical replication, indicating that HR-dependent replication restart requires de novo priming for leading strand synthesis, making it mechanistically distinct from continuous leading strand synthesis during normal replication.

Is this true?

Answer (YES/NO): NO